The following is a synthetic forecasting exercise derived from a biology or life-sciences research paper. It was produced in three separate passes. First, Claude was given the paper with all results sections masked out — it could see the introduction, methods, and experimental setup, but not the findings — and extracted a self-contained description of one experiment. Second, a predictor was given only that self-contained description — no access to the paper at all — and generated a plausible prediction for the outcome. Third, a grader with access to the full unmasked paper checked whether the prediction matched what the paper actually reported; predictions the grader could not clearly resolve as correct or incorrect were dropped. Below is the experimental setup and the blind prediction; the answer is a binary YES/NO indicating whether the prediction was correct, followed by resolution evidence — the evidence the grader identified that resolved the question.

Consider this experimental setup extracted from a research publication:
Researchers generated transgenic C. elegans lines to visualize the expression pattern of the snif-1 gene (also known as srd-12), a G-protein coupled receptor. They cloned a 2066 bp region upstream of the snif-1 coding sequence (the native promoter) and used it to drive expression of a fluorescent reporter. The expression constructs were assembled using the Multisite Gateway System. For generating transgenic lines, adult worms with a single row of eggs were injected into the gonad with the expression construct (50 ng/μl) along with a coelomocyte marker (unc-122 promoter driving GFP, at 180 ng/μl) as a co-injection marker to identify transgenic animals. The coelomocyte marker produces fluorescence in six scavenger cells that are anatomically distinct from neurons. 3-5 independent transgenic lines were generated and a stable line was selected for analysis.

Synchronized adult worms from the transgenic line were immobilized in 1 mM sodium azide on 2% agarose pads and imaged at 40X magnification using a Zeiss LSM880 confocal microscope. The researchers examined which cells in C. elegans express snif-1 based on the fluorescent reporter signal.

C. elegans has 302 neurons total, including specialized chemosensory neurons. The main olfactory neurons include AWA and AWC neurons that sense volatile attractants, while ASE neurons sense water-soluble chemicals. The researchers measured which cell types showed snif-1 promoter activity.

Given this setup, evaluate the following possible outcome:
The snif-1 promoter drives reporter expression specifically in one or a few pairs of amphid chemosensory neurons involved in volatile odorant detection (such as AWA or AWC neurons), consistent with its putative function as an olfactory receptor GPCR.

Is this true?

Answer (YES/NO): NO